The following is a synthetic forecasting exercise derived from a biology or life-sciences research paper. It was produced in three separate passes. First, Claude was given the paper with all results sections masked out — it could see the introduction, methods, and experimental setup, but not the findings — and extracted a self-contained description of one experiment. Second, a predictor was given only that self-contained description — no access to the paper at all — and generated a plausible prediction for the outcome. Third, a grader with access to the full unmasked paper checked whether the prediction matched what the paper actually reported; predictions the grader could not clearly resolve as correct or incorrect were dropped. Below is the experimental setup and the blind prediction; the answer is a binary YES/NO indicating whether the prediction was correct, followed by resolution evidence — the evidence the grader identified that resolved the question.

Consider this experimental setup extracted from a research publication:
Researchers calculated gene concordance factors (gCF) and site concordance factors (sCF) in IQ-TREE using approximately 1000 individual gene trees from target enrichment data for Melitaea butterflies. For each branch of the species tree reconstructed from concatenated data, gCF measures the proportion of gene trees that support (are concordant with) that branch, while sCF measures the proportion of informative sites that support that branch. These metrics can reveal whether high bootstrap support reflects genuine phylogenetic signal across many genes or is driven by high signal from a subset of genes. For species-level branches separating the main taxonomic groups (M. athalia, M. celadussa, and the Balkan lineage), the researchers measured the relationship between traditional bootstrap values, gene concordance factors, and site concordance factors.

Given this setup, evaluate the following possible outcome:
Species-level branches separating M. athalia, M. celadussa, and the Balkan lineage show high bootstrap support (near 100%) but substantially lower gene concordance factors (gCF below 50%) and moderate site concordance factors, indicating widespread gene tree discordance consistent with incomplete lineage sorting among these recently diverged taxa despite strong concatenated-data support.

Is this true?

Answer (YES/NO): NO